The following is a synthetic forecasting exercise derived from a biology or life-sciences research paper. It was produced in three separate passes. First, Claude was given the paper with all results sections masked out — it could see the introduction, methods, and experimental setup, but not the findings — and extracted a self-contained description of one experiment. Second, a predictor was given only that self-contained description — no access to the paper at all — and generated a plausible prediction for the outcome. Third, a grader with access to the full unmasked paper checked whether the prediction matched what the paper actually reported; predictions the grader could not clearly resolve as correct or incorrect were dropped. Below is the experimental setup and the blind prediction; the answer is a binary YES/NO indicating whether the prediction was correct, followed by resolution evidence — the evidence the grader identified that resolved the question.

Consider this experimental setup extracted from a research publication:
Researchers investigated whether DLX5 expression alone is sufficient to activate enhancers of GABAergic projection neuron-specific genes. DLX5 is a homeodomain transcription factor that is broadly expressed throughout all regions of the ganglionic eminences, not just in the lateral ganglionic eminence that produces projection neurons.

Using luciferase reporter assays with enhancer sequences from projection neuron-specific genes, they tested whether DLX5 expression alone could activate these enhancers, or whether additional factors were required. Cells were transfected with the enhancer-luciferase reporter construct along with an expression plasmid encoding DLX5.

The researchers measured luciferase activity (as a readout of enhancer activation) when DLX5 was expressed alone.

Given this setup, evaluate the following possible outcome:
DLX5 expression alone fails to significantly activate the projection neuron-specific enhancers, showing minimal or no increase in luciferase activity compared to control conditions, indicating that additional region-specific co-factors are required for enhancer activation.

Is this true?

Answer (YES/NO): NO